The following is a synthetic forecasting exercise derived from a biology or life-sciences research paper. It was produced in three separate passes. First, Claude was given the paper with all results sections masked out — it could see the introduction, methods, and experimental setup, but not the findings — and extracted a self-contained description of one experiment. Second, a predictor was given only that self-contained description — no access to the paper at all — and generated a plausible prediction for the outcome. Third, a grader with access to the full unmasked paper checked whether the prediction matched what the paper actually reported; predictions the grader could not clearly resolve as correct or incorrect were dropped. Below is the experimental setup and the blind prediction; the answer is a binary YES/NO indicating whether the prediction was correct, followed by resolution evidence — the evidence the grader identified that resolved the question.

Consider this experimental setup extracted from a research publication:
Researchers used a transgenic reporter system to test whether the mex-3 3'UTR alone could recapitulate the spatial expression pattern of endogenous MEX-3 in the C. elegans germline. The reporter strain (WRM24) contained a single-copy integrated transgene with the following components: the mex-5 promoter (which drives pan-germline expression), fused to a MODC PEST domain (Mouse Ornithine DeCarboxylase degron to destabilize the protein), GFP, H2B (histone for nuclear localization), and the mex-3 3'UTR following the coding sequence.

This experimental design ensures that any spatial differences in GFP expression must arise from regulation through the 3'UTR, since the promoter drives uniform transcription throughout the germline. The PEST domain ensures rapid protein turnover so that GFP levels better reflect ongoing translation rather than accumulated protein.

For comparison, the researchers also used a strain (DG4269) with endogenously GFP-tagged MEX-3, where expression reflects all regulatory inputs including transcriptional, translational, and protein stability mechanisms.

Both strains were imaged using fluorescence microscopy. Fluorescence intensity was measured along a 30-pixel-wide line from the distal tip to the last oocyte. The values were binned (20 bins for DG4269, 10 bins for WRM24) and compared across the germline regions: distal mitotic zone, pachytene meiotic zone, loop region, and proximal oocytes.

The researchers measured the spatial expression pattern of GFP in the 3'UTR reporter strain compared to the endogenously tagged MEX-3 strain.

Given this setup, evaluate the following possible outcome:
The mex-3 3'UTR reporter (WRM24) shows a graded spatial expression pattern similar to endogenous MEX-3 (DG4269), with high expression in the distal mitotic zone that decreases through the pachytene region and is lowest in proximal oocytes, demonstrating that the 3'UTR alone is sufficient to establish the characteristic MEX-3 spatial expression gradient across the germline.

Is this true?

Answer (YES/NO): NO